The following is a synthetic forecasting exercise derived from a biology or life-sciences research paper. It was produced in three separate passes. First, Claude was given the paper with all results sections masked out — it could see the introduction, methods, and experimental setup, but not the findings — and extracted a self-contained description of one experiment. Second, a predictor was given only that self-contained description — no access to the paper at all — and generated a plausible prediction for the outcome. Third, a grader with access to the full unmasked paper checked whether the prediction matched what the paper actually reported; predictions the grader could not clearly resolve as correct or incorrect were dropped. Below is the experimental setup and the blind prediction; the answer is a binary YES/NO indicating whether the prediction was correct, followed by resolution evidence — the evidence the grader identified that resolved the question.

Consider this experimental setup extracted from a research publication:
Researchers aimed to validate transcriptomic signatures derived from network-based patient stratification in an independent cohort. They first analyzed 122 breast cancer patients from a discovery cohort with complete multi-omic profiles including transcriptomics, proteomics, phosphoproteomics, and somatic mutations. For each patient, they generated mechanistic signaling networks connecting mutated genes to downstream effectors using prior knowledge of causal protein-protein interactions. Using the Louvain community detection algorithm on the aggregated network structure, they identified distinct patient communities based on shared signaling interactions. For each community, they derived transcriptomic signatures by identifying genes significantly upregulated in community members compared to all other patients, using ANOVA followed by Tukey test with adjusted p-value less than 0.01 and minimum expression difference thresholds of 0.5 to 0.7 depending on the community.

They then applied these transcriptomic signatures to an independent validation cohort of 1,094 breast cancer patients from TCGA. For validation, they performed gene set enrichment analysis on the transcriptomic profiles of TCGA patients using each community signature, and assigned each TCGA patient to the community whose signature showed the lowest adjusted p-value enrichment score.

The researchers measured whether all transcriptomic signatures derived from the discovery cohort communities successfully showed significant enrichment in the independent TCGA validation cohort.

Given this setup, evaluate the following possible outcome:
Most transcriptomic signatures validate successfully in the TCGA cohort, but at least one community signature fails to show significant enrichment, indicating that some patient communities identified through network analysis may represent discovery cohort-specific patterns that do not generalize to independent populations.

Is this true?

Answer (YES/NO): YES